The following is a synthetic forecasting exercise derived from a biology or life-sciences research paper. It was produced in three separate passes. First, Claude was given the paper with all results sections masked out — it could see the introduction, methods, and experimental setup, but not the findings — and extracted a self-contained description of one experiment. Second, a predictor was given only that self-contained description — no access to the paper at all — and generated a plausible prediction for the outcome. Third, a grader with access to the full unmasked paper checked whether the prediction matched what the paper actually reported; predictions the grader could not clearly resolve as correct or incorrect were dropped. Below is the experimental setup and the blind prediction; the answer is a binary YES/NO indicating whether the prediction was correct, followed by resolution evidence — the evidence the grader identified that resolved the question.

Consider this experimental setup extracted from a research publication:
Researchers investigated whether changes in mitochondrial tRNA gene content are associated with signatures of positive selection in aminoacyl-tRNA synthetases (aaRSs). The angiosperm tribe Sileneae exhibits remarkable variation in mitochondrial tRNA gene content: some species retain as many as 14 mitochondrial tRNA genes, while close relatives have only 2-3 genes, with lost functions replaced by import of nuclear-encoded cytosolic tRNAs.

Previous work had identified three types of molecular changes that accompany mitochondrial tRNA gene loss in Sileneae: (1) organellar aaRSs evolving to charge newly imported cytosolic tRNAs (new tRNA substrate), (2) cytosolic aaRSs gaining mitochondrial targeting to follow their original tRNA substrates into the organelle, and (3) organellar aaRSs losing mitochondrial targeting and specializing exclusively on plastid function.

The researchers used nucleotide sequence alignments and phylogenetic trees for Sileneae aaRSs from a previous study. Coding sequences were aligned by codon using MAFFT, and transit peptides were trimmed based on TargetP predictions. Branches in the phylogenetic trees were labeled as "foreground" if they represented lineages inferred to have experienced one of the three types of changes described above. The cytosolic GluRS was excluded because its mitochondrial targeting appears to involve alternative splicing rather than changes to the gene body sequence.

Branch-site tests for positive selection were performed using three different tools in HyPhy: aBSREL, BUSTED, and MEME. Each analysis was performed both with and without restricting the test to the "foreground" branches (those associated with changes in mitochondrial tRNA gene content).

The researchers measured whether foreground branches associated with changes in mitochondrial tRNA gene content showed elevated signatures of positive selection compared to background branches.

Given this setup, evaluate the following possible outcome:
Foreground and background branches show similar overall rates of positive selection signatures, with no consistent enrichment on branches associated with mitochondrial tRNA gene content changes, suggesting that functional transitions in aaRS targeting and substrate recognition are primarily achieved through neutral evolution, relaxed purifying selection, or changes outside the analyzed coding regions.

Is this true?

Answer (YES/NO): YES